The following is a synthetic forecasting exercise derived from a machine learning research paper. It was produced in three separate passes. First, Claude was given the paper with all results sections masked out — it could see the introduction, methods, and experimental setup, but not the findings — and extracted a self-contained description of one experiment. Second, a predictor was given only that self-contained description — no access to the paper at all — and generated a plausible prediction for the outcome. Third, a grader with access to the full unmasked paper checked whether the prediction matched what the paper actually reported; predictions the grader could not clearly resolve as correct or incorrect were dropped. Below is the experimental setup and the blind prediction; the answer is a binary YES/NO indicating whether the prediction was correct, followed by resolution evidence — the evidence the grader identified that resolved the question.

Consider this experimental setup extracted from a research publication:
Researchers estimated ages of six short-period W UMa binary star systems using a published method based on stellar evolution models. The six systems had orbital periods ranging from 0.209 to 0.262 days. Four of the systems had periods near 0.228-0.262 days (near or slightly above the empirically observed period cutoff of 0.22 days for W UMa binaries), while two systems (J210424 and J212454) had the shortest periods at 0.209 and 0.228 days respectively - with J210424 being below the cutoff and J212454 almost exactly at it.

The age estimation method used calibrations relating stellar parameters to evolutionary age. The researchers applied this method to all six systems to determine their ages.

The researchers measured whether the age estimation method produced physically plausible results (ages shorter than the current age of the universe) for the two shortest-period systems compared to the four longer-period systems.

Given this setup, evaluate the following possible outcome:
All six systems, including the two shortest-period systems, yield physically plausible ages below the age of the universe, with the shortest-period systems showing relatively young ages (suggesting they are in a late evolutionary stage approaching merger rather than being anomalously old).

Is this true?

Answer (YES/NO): NO